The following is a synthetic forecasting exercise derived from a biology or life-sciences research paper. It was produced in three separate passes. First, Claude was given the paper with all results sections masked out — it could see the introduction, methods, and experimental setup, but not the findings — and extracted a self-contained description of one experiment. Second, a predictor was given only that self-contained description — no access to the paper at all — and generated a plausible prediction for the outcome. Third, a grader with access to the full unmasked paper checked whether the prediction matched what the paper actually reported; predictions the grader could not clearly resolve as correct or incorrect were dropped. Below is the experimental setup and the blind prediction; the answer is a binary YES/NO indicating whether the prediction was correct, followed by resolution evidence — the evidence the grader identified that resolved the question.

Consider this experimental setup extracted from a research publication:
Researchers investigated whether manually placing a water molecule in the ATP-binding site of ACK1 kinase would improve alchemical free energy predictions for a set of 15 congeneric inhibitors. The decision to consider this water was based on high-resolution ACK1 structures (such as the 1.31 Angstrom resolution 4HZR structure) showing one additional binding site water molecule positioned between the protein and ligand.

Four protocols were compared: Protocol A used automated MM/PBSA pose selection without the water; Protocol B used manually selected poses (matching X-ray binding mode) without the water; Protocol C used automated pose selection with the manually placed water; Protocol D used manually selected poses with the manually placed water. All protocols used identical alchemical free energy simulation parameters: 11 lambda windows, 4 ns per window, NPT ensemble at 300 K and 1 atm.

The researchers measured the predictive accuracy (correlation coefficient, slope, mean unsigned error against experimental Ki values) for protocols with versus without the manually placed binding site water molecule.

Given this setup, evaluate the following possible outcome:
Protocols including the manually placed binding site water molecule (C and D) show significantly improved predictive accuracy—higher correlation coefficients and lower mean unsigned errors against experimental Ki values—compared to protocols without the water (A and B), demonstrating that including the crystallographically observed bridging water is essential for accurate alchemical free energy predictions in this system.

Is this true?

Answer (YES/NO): YES